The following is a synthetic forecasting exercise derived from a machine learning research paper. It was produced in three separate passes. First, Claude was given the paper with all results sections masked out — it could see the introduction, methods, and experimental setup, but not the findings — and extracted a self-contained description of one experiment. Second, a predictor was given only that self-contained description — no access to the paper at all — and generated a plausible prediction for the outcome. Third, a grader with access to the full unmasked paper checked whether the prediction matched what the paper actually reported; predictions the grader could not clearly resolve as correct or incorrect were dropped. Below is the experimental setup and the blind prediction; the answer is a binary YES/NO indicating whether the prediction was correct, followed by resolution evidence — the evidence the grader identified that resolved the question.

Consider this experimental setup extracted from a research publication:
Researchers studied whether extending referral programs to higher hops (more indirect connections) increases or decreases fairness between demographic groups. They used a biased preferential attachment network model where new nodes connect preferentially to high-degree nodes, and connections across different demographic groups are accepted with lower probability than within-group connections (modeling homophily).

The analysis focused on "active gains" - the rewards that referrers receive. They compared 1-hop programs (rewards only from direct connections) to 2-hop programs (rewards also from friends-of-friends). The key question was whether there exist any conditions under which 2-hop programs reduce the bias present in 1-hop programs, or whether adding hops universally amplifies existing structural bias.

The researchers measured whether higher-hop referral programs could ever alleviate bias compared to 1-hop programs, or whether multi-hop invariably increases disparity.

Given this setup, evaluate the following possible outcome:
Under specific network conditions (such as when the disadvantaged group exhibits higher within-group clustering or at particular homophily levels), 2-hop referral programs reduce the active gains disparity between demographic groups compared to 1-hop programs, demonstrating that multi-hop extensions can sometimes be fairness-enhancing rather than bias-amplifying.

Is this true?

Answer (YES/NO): YES